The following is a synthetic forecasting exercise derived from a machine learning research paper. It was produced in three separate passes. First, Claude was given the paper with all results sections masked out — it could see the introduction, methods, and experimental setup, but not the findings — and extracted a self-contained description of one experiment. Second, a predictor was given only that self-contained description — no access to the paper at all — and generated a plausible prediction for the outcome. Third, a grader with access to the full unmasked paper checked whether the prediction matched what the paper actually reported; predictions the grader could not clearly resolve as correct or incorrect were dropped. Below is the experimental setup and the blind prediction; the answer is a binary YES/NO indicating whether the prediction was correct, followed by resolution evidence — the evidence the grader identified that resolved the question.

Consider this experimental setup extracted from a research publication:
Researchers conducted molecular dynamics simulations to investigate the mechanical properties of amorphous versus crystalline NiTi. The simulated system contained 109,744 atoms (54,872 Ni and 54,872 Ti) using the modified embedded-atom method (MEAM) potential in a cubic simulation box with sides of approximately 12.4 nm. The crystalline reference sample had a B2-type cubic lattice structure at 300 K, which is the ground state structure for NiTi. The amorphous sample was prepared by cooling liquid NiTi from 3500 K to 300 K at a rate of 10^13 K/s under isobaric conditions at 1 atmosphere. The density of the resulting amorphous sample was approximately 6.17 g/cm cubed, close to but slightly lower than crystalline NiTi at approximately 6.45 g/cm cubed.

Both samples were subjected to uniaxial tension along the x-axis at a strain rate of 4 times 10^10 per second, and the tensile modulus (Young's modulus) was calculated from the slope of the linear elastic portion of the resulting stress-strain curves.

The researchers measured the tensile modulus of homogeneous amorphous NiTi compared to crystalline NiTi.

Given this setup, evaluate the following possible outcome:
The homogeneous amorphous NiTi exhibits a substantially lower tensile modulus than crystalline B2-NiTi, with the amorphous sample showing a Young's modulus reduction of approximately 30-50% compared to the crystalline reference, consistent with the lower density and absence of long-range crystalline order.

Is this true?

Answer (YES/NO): NO